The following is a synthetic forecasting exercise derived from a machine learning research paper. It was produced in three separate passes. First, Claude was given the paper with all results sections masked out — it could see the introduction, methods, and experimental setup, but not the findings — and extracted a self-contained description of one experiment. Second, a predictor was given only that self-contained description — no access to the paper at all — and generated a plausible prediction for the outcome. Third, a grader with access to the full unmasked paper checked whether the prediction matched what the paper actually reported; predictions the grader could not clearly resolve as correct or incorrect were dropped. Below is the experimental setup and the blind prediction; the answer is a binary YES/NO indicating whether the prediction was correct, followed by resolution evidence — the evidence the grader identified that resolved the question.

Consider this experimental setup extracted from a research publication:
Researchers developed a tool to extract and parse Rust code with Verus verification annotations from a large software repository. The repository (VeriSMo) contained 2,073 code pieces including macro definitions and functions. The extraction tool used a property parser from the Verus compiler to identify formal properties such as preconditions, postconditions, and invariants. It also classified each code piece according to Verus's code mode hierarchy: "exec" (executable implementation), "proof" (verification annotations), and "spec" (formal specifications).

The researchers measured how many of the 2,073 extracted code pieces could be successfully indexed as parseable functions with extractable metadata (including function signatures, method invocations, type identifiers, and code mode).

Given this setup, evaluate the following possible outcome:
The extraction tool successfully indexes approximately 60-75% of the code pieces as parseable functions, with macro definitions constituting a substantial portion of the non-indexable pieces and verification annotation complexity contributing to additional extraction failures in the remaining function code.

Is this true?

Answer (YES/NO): NO